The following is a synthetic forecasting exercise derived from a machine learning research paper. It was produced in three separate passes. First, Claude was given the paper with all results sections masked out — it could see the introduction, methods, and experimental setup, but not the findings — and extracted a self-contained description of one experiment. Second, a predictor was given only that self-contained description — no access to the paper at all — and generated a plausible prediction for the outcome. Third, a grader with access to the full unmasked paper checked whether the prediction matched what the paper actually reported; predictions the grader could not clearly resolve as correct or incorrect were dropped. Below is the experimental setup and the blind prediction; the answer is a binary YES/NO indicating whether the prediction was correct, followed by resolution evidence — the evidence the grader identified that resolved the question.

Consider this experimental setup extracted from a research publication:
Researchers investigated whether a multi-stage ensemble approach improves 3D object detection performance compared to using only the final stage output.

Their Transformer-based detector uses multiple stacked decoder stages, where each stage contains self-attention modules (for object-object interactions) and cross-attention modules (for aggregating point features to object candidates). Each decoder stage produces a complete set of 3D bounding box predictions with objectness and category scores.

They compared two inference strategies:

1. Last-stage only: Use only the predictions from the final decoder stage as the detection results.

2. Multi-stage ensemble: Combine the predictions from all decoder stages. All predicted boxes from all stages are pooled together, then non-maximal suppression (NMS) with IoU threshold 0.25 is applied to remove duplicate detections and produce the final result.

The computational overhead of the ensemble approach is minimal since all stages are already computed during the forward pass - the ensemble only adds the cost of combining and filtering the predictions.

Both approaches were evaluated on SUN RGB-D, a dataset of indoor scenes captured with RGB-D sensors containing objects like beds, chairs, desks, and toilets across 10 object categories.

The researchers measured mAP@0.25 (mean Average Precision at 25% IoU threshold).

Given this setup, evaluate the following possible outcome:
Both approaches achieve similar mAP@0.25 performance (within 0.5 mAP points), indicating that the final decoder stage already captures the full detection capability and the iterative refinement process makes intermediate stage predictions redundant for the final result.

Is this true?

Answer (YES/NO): NO